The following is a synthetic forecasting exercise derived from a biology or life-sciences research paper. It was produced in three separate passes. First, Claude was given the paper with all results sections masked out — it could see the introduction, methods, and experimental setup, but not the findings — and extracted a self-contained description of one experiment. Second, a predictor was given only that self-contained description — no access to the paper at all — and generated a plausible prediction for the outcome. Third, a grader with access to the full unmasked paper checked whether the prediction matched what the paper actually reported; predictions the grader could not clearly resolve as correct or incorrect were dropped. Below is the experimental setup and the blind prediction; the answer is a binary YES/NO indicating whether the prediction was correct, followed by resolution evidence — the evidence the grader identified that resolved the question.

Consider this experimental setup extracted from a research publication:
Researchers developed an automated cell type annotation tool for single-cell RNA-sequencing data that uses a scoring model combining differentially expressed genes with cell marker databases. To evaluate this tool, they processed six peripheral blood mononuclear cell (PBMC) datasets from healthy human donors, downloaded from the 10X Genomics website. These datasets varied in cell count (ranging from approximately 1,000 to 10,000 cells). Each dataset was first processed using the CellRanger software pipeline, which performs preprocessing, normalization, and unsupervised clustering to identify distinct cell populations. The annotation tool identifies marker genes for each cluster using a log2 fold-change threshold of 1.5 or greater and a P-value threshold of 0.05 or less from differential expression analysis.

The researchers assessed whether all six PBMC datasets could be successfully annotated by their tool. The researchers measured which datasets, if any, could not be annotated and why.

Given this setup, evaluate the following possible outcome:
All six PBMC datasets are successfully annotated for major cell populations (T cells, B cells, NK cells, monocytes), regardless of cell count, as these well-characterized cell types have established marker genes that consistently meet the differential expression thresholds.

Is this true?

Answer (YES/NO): NO